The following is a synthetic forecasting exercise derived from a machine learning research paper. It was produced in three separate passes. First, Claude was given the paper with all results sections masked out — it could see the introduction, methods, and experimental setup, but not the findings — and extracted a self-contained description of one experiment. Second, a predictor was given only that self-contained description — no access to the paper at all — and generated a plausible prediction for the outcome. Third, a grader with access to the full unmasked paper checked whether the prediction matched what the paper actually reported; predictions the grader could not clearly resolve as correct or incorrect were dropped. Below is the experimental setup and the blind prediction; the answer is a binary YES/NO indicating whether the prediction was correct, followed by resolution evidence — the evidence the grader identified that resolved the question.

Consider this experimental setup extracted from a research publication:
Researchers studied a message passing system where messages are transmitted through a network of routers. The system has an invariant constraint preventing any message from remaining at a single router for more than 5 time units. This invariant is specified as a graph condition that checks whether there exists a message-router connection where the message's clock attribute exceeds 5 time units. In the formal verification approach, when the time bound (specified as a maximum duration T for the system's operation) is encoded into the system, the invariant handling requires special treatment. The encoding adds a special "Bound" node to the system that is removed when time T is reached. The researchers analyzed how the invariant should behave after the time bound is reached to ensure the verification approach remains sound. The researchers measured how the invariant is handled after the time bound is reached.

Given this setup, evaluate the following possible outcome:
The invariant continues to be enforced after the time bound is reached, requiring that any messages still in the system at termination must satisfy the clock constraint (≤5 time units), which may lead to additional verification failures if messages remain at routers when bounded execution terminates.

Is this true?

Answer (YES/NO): NO